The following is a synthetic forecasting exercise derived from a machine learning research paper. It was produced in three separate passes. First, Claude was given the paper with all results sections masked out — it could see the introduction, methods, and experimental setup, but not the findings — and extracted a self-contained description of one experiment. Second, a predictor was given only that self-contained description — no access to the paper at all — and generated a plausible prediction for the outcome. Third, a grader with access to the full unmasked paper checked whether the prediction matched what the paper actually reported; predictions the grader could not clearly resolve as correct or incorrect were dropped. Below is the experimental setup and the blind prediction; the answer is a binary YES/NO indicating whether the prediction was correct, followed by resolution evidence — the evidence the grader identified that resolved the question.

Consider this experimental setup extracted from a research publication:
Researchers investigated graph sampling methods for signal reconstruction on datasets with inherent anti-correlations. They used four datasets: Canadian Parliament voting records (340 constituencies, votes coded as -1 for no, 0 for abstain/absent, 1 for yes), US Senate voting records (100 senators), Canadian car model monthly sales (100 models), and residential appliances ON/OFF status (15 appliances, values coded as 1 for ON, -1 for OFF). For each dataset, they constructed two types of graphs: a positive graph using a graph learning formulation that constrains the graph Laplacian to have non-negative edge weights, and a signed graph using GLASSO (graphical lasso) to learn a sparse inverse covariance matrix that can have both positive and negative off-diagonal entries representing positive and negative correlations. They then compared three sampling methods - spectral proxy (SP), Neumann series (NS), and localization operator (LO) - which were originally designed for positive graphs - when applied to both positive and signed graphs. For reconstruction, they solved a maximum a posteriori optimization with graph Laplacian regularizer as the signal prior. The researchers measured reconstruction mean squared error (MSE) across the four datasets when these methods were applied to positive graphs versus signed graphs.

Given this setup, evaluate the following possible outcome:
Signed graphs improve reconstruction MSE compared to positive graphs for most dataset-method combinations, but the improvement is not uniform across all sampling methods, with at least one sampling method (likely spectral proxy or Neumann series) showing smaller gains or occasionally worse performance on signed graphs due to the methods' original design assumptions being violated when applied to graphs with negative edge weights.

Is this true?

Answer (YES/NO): NO